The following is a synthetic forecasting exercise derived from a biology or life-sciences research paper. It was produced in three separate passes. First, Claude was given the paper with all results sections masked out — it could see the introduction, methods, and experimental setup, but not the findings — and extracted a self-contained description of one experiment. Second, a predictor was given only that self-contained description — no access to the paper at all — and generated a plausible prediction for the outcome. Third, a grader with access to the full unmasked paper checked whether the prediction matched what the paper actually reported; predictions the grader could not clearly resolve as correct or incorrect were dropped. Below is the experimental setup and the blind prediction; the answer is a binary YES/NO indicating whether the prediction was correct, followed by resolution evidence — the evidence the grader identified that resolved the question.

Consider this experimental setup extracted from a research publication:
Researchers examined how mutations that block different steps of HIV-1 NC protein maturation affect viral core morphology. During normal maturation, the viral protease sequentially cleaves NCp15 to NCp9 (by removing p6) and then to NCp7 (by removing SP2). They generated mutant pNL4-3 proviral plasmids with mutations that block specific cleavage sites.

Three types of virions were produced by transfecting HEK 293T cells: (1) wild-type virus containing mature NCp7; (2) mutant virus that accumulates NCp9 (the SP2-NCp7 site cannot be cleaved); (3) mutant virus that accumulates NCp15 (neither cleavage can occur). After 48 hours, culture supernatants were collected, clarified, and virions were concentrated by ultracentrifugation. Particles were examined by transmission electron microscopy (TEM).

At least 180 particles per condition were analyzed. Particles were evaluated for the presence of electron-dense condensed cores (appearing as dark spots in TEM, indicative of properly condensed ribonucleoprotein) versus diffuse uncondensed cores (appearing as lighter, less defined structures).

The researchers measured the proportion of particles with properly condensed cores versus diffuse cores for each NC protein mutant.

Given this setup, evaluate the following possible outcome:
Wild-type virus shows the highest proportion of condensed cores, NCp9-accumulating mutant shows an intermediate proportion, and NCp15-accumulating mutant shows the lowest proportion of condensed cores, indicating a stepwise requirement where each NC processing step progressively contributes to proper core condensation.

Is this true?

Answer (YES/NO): NO